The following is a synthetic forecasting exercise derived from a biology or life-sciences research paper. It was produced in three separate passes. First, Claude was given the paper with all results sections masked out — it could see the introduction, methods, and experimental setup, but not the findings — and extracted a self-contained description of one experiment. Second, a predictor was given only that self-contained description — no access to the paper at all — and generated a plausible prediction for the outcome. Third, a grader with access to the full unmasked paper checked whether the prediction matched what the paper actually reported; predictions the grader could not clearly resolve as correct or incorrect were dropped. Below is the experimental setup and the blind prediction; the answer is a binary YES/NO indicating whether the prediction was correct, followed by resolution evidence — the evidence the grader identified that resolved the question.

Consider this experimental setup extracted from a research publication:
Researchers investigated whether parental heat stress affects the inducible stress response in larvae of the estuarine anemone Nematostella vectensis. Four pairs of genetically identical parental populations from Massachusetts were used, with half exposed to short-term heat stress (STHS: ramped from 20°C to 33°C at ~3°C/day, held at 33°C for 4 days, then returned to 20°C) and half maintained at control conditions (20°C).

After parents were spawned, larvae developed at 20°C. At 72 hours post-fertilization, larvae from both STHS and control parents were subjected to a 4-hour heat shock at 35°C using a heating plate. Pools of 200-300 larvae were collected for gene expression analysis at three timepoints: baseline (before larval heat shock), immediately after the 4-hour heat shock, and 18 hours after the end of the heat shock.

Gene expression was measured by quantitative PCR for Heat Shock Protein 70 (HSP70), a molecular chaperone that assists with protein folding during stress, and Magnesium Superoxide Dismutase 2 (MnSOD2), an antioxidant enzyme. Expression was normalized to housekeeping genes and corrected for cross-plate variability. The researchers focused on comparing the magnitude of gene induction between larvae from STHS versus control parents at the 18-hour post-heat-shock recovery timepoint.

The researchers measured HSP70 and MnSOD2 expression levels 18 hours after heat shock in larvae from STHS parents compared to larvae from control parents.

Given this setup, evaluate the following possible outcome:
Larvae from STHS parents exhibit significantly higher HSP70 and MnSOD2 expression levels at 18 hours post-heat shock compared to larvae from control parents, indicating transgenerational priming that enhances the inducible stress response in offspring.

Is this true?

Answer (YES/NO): NO